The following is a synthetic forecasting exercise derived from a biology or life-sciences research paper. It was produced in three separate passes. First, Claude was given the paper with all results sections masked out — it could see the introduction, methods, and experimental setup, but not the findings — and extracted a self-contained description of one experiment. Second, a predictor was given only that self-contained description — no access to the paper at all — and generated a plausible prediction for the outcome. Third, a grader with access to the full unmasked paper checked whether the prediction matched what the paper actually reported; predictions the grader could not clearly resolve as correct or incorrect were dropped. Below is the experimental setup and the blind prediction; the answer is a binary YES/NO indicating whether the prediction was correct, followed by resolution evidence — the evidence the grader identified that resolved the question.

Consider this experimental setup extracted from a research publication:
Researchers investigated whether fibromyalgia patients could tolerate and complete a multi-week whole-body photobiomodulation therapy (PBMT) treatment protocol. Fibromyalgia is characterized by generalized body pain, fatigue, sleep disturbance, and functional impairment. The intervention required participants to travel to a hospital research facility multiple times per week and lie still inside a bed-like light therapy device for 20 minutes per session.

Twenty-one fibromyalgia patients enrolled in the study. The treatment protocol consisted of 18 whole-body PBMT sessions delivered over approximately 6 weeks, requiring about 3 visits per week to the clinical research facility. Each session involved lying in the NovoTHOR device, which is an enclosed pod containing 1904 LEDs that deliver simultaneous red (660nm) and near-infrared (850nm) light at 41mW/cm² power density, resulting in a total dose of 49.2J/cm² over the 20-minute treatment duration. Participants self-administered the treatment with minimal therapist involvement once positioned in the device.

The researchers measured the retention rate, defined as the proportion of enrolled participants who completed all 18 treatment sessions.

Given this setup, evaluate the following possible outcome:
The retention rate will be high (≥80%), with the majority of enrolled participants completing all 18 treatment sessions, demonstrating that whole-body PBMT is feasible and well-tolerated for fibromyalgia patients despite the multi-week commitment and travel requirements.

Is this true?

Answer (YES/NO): YES